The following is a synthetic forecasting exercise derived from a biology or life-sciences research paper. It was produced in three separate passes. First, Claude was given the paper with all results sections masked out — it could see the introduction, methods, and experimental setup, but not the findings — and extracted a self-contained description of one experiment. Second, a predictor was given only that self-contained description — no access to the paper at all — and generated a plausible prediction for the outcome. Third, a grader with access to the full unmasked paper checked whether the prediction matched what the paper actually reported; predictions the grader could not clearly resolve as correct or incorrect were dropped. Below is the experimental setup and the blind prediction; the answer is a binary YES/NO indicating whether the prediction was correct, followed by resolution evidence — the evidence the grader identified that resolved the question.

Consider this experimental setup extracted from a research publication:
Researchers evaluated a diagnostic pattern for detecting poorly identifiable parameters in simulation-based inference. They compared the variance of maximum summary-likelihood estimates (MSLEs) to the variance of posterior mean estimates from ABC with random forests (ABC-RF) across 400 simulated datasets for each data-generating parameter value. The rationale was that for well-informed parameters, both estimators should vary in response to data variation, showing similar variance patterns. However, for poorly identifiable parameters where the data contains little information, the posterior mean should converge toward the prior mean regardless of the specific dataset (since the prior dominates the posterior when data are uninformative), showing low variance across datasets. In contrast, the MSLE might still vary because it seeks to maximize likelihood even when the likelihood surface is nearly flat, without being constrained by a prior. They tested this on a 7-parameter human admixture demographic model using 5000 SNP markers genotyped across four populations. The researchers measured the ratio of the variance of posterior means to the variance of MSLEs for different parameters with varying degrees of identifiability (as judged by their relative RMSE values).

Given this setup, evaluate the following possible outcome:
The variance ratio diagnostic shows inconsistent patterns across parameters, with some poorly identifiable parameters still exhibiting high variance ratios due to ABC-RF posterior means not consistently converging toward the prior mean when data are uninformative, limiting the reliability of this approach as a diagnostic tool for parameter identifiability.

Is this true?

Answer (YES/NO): NO